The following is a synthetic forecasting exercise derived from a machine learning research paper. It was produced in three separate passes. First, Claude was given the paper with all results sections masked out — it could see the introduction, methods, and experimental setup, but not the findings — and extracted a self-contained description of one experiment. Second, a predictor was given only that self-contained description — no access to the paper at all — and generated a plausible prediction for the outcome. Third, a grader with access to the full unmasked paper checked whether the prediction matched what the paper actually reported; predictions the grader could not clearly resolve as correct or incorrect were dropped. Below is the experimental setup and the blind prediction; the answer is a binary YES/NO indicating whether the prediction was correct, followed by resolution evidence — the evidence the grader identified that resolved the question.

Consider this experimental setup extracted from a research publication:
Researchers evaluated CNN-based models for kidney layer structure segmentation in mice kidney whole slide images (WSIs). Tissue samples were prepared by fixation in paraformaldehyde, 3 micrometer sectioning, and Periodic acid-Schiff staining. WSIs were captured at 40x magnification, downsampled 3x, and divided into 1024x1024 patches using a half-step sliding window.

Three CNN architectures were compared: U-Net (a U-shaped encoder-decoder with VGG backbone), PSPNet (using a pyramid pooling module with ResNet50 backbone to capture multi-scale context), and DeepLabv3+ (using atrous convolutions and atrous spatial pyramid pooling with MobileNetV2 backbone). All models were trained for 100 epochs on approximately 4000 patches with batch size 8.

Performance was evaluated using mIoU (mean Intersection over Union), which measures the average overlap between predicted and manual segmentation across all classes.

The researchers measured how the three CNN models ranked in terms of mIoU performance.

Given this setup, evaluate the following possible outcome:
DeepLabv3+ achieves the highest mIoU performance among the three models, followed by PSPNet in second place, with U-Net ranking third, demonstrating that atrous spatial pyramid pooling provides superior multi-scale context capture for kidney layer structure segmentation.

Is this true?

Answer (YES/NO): NO